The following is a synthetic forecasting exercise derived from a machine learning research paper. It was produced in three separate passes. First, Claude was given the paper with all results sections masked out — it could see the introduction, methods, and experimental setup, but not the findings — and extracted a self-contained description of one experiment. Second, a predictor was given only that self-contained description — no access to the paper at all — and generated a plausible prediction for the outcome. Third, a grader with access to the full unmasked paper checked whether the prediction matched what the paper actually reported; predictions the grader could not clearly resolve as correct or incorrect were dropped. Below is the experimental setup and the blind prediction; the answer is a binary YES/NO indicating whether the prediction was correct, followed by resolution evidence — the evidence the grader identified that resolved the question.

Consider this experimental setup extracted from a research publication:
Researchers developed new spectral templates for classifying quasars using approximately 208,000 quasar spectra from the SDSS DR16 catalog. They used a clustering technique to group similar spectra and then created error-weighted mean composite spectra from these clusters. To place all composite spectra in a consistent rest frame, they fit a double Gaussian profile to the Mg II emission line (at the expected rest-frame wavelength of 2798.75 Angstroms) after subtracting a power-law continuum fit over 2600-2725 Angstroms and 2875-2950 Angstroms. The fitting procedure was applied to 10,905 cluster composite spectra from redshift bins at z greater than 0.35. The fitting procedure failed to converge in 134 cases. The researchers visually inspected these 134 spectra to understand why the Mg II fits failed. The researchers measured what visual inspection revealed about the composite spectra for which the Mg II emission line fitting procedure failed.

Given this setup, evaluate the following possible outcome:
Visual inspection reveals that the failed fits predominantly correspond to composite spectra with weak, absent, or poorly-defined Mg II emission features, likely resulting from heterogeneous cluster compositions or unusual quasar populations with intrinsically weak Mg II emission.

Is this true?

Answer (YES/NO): NO